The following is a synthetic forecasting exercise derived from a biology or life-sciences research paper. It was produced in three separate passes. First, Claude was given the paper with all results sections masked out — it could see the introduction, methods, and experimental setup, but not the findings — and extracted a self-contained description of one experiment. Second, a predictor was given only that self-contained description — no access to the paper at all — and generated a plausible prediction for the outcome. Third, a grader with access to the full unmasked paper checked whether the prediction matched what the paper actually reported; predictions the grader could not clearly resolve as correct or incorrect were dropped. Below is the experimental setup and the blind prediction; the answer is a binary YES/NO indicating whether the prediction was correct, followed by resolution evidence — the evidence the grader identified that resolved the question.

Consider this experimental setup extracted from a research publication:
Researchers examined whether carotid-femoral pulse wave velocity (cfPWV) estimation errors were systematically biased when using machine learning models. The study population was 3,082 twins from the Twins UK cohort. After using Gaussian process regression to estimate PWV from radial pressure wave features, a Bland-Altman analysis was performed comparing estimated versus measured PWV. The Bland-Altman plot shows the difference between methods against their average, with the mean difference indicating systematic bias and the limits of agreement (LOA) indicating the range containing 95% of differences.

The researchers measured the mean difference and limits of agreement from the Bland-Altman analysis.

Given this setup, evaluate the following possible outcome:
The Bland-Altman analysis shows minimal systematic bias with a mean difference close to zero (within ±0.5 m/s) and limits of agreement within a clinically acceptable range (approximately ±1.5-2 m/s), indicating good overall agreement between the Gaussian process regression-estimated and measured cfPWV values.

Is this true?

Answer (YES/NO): NO